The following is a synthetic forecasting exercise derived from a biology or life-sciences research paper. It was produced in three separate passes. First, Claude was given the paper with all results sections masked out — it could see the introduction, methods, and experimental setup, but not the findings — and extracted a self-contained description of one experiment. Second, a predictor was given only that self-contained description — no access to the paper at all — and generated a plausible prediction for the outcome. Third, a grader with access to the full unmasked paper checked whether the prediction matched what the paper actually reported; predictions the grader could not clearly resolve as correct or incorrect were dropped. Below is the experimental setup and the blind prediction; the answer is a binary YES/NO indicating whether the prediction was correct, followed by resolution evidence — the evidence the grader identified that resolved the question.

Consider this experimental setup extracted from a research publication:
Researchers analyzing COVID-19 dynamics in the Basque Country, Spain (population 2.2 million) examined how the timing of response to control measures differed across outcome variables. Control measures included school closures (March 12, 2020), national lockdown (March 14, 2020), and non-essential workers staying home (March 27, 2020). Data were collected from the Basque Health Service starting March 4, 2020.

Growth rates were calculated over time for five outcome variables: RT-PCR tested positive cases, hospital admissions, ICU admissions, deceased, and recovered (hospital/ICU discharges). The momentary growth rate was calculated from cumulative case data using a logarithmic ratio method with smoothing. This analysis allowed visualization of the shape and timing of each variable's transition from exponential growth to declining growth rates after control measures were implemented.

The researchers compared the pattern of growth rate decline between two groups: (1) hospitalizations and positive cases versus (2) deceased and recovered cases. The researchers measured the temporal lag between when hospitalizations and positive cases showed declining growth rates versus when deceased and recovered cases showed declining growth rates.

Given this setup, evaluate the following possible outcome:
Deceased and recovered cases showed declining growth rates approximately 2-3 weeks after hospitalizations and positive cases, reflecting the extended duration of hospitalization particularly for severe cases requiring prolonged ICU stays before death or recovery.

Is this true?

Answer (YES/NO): NO